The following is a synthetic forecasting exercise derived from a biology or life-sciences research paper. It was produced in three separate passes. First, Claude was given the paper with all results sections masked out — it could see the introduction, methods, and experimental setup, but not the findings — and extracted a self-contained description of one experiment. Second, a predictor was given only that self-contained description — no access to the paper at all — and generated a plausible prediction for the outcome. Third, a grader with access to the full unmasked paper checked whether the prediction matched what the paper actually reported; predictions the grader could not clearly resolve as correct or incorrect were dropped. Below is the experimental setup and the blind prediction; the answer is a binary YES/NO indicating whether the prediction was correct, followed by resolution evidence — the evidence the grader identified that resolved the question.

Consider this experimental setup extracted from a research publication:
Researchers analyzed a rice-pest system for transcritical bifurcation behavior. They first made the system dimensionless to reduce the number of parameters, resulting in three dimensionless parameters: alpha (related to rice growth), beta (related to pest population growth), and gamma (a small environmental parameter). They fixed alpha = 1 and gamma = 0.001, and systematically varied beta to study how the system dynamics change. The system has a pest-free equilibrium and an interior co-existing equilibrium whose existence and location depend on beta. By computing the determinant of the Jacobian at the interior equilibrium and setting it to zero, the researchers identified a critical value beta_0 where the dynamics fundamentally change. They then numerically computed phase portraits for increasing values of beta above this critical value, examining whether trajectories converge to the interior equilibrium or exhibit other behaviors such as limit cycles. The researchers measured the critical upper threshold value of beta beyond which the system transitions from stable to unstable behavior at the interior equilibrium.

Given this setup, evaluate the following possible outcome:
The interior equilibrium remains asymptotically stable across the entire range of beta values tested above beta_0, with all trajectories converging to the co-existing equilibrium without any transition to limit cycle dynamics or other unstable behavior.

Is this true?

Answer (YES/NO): NO